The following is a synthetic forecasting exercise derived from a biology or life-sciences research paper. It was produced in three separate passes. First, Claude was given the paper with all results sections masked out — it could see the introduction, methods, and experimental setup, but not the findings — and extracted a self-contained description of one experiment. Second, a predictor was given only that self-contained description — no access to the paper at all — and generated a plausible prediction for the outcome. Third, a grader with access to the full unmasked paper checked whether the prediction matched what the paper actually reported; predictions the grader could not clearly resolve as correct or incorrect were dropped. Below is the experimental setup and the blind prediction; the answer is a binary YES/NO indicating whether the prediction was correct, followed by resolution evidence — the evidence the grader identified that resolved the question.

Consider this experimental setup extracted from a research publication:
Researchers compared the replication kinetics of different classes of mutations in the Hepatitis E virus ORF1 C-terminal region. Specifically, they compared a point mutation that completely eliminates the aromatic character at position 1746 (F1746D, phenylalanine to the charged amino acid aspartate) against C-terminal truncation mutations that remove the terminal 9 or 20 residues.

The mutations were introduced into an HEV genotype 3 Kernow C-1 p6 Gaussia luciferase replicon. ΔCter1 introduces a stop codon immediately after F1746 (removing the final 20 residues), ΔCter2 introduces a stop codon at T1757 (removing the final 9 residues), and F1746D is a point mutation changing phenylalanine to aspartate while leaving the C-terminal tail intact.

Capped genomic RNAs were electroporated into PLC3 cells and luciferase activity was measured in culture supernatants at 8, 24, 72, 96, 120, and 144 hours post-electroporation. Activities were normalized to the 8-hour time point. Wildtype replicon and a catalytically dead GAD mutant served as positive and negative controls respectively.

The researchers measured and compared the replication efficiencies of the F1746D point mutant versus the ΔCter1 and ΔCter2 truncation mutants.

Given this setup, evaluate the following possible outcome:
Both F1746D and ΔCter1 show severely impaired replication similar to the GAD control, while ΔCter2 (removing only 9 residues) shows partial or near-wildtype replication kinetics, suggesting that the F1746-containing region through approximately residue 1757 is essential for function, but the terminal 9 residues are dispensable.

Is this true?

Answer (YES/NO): NO